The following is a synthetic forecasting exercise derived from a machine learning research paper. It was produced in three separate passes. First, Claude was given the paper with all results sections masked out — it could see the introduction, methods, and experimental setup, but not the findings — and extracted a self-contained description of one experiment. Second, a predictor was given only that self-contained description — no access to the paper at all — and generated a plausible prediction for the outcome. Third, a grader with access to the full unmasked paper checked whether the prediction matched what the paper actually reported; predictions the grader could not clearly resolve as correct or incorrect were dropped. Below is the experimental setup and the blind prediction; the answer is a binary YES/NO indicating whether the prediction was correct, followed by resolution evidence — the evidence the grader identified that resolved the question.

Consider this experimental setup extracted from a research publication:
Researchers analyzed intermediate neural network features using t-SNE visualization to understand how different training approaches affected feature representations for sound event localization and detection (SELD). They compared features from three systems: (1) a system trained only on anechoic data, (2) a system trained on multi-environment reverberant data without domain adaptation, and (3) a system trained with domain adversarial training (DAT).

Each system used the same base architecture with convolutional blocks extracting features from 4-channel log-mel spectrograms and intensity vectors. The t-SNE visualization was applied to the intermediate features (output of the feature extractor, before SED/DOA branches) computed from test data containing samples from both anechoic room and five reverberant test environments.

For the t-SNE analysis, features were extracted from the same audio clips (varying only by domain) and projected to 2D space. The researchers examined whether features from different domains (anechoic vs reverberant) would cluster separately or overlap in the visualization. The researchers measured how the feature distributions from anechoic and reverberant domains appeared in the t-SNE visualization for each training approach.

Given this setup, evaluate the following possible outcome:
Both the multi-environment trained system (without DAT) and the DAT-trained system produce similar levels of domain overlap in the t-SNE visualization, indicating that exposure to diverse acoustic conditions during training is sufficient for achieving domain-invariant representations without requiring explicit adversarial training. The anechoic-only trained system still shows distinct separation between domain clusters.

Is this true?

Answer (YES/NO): NO